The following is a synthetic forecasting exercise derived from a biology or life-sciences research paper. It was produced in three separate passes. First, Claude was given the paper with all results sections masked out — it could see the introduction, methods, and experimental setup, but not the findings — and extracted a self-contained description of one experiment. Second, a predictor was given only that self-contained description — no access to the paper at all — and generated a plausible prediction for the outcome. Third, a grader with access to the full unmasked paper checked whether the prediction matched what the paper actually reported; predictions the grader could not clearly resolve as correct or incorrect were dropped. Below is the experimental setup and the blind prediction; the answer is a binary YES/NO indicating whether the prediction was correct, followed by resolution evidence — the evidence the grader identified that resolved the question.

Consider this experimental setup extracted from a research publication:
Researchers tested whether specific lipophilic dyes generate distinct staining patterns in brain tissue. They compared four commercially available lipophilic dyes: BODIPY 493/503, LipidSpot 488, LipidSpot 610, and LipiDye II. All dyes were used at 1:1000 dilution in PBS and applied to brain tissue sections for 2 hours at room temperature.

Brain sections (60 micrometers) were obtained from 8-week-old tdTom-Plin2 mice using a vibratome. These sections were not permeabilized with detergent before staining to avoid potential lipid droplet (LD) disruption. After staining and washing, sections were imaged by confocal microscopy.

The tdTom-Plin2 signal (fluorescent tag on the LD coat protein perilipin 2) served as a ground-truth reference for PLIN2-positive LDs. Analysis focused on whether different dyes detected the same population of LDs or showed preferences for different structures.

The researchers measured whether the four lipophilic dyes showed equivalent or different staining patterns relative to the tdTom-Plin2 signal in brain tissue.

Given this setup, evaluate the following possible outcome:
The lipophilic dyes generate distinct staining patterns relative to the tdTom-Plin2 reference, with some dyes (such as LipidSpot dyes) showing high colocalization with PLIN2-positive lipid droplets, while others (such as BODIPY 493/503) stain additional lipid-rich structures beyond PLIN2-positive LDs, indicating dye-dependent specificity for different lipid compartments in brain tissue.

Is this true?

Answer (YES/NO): NO